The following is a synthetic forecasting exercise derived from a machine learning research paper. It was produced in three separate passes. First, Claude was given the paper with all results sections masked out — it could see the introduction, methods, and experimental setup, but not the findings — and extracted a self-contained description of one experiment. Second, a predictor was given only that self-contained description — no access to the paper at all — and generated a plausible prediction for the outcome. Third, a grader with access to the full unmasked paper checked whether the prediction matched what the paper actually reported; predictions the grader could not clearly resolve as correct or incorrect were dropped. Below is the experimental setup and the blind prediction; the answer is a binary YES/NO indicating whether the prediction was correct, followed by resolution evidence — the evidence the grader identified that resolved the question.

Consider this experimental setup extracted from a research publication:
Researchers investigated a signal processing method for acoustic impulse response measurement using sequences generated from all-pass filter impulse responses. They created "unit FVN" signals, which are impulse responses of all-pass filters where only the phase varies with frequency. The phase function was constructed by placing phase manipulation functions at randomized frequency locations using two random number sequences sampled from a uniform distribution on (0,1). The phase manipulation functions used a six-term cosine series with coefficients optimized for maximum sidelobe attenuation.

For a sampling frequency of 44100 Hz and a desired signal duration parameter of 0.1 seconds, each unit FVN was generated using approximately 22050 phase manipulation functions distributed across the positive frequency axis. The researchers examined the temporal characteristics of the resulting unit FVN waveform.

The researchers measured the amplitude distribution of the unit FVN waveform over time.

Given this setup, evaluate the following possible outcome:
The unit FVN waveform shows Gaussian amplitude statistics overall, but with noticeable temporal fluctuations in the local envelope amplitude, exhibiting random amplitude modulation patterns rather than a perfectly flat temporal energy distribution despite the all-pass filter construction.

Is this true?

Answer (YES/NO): NO